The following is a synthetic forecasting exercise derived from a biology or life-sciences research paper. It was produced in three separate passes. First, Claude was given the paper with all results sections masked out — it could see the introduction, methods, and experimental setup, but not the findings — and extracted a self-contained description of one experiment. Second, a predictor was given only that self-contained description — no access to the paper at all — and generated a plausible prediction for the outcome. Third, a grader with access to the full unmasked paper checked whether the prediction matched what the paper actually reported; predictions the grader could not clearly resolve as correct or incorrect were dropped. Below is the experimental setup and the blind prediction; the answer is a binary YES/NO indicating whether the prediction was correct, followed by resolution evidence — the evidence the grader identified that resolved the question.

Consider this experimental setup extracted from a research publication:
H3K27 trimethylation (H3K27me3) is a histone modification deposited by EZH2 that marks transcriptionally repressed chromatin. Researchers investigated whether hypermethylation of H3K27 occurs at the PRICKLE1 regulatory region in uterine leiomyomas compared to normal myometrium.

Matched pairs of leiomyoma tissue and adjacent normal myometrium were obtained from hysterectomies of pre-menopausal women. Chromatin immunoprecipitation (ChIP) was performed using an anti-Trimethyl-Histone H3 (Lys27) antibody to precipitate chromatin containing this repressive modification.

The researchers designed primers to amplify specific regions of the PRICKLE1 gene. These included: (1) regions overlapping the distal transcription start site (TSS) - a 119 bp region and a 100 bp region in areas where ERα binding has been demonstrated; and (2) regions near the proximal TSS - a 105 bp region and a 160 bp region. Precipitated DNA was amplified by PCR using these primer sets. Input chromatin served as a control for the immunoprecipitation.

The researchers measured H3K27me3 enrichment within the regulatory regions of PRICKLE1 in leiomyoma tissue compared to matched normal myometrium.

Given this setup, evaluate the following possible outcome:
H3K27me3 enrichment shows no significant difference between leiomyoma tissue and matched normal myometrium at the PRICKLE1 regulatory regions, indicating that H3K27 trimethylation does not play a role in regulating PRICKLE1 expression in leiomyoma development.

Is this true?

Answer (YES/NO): NO